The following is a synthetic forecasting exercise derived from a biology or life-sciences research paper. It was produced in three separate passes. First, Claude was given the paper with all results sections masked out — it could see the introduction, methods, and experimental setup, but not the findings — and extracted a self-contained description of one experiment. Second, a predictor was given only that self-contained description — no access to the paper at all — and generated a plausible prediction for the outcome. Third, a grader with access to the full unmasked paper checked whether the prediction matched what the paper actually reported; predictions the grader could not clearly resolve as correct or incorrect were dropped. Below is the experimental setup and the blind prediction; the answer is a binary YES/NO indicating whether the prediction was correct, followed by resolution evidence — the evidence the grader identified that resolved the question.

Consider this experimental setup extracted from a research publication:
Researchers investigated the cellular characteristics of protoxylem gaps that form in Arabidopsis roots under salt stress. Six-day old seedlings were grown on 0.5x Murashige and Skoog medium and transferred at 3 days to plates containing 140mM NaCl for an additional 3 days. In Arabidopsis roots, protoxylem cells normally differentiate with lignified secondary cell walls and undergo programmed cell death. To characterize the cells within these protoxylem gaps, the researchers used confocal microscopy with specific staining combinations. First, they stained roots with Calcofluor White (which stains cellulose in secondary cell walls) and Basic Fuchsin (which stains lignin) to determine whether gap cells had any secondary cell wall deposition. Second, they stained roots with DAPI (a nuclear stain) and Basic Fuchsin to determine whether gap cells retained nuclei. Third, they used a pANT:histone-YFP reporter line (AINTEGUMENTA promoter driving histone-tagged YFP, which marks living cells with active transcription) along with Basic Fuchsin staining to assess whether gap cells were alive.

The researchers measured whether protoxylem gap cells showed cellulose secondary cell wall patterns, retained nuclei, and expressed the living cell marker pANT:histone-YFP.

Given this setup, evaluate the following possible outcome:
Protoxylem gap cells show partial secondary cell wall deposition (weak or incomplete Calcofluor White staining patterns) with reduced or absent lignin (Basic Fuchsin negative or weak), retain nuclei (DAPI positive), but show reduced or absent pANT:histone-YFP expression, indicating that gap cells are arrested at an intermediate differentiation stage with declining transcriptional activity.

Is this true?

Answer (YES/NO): NO